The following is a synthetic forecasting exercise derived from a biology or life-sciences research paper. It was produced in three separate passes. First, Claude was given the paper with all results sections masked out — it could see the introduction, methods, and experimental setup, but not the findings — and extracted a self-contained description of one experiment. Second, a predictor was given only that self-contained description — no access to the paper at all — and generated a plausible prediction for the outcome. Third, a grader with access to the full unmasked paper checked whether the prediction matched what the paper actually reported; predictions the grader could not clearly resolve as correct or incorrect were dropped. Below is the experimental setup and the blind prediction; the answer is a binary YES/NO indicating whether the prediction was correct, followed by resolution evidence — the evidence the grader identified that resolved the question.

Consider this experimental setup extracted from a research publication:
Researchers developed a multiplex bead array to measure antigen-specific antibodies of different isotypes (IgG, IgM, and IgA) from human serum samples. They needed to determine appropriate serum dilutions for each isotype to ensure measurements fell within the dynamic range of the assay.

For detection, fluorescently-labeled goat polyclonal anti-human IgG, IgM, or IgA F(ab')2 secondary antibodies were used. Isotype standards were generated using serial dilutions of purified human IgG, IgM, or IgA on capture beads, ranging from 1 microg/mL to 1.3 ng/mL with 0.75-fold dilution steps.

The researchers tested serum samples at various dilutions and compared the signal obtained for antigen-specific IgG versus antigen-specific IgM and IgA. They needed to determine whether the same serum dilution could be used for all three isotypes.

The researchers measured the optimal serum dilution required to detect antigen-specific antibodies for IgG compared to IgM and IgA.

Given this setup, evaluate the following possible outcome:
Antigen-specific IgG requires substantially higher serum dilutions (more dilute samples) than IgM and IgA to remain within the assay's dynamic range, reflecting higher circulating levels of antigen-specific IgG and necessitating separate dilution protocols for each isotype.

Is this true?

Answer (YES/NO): YES